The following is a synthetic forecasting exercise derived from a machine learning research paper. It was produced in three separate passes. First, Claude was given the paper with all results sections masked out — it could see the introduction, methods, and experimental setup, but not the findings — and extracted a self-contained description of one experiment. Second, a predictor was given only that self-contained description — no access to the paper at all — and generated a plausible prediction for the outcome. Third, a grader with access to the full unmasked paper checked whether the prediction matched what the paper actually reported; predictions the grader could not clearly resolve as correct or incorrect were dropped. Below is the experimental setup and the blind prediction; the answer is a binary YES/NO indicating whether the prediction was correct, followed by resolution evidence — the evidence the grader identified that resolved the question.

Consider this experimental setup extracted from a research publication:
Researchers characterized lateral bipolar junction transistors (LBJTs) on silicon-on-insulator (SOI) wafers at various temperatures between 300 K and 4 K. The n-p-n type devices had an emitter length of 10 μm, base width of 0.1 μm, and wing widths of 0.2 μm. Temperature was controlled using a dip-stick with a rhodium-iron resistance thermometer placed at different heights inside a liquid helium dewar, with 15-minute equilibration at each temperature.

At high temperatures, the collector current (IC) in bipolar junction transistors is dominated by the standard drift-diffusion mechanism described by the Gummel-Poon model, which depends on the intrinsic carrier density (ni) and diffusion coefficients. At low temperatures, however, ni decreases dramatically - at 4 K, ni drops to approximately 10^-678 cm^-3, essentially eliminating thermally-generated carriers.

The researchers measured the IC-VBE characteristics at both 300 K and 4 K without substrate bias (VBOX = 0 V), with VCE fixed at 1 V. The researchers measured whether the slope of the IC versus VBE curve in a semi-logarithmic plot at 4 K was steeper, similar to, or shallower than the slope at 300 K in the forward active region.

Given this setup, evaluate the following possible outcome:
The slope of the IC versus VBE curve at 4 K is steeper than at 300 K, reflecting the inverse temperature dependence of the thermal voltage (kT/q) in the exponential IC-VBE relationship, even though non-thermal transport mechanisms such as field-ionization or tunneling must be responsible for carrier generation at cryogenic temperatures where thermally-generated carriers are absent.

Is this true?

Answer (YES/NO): YES